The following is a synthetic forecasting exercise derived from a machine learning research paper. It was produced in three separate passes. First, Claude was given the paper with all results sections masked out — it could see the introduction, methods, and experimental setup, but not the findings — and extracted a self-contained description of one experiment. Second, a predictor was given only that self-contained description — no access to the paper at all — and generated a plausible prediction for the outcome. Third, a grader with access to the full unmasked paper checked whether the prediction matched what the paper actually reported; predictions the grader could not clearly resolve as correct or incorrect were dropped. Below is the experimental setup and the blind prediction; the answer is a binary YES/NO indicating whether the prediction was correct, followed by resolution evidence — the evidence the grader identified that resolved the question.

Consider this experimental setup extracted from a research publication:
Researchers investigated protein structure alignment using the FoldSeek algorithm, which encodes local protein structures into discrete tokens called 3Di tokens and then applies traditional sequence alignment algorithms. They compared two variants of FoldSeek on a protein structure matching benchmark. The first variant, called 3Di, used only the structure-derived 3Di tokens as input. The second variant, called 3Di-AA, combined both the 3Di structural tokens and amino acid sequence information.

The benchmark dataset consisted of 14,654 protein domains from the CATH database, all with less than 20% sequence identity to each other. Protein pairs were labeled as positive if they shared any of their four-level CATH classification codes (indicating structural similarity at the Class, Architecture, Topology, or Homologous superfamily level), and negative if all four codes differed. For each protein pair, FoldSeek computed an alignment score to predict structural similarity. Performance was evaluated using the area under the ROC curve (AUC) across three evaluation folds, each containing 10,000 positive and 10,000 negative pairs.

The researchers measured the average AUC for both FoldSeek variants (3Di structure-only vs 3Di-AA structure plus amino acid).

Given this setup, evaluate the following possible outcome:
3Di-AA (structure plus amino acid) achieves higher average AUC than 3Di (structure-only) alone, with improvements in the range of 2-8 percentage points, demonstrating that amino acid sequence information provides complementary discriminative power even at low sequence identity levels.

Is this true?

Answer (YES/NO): NO